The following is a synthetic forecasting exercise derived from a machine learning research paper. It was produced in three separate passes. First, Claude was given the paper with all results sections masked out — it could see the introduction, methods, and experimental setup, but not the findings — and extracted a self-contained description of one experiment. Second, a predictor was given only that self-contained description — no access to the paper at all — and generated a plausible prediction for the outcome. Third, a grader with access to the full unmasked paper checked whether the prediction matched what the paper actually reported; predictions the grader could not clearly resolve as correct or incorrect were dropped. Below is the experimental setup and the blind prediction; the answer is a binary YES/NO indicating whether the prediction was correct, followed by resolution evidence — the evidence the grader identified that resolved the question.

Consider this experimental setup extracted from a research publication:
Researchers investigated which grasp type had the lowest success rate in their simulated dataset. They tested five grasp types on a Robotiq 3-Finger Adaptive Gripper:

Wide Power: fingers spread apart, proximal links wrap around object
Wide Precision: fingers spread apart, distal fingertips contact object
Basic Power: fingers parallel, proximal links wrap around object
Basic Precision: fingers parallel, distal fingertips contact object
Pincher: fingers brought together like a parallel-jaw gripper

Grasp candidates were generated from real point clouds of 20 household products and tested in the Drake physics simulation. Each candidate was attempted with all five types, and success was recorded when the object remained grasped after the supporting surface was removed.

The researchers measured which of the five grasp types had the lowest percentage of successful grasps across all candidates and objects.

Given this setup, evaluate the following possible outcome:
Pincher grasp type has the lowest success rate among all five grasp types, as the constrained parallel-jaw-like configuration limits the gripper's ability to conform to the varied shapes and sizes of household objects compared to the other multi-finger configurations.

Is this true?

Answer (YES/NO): NO